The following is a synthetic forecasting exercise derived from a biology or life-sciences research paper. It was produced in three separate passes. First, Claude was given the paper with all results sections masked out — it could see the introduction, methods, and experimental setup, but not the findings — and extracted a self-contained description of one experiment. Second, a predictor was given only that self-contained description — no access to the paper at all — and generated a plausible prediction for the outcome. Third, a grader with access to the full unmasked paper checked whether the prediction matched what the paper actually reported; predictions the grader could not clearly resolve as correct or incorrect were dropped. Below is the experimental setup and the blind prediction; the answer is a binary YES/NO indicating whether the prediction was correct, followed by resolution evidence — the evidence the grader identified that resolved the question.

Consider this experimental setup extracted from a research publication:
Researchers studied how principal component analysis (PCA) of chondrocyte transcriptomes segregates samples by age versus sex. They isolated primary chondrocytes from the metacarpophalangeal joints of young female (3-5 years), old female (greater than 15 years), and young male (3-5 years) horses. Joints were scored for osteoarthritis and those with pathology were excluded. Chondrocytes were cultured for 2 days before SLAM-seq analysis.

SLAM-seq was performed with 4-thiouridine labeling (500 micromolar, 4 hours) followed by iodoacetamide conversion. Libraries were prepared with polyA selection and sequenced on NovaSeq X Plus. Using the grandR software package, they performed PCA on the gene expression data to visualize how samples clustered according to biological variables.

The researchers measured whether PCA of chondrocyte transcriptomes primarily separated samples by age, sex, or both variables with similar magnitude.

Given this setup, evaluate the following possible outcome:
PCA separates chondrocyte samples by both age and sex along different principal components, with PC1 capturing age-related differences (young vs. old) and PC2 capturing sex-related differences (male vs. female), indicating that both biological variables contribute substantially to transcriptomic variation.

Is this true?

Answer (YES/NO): NO